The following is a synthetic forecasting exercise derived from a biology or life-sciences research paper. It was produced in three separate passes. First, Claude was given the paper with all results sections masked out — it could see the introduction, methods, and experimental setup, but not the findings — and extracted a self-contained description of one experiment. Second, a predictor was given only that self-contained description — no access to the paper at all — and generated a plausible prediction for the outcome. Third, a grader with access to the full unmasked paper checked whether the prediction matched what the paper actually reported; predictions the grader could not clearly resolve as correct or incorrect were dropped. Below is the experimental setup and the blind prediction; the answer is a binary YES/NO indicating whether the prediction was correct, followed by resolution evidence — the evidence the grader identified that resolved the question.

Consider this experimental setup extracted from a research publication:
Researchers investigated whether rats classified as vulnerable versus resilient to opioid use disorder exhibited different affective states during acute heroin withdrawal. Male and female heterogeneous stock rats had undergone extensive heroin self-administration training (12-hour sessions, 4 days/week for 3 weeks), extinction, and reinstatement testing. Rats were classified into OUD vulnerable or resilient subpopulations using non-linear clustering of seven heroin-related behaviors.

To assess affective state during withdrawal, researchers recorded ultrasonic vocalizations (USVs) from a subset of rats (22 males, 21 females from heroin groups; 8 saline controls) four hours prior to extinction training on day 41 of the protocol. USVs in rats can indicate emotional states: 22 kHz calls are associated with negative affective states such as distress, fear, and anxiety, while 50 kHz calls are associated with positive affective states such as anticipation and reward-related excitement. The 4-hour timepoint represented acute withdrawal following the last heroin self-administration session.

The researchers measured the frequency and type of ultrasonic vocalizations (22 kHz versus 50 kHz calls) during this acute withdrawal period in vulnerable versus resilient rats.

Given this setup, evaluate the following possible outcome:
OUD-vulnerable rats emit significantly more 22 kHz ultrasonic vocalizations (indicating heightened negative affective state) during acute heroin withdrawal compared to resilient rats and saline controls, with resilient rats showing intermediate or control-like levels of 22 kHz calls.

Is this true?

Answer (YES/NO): NO